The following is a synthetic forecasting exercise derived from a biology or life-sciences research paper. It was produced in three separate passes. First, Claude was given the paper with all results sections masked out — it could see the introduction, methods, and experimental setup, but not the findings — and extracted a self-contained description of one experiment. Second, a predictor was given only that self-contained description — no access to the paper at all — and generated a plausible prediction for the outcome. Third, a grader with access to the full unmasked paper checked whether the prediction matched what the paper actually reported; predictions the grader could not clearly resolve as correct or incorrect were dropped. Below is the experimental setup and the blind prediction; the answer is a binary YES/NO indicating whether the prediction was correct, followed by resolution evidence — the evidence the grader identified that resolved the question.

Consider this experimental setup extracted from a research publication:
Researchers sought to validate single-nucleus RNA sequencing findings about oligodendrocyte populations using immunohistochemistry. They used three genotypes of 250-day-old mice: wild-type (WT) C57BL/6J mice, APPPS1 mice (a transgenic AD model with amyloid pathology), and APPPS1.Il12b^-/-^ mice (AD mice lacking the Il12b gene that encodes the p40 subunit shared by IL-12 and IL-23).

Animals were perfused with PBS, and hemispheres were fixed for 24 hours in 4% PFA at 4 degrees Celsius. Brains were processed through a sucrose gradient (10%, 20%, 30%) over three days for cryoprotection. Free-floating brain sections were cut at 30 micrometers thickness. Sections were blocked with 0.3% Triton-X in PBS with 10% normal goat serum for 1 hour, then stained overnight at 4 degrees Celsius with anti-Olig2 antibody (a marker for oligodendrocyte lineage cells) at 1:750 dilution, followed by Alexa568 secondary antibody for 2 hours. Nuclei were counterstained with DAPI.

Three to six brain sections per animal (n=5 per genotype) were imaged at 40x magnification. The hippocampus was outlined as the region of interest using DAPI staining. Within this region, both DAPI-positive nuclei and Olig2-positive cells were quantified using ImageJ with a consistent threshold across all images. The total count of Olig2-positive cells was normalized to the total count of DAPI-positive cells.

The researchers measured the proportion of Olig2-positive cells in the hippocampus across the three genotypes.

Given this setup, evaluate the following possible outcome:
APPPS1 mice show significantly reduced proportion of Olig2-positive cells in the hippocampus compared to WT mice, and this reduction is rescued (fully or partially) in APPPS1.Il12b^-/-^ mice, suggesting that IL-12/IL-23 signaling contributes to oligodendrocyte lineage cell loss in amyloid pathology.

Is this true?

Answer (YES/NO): YES